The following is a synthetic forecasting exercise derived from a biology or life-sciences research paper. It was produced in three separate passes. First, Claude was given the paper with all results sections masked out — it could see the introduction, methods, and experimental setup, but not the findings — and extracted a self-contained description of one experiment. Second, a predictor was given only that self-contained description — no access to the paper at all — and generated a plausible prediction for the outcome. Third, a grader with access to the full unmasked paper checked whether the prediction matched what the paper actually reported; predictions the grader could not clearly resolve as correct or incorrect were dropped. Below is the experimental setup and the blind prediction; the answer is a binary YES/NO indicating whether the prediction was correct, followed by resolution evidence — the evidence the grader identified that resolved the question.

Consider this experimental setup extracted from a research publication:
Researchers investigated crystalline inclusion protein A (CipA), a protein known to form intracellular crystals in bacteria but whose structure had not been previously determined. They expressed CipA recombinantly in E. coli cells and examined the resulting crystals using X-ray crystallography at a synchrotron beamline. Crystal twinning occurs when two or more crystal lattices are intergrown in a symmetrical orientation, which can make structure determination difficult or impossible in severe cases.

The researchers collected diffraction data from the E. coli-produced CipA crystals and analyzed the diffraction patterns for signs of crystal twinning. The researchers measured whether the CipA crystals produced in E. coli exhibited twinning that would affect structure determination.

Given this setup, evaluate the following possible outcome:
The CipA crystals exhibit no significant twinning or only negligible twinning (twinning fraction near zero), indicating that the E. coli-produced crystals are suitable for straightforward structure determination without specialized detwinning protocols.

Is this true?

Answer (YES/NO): NO